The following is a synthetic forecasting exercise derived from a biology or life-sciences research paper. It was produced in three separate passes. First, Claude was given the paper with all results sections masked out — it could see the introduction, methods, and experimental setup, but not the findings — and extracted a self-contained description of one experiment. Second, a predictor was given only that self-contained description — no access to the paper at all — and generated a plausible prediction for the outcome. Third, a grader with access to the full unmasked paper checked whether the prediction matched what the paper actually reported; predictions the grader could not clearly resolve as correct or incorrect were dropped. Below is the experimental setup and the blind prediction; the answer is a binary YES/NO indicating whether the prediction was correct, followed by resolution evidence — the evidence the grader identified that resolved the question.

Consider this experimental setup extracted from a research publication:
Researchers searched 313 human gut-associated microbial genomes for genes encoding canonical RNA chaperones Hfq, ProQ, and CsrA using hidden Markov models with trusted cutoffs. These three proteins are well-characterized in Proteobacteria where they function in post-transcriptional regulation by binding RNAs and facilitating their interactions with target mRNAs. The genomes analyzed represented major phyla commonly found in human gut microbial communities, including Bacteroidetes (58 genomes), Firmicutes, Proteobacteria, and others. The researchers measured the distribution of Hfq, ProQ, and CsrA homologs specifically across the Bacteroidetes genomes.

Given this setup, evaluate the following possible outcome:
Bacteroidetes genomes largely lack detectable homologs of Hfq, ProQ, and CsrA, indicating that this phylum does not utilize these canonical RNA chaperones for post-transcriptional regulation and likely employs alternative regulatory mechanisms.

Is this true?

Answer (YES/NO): YES